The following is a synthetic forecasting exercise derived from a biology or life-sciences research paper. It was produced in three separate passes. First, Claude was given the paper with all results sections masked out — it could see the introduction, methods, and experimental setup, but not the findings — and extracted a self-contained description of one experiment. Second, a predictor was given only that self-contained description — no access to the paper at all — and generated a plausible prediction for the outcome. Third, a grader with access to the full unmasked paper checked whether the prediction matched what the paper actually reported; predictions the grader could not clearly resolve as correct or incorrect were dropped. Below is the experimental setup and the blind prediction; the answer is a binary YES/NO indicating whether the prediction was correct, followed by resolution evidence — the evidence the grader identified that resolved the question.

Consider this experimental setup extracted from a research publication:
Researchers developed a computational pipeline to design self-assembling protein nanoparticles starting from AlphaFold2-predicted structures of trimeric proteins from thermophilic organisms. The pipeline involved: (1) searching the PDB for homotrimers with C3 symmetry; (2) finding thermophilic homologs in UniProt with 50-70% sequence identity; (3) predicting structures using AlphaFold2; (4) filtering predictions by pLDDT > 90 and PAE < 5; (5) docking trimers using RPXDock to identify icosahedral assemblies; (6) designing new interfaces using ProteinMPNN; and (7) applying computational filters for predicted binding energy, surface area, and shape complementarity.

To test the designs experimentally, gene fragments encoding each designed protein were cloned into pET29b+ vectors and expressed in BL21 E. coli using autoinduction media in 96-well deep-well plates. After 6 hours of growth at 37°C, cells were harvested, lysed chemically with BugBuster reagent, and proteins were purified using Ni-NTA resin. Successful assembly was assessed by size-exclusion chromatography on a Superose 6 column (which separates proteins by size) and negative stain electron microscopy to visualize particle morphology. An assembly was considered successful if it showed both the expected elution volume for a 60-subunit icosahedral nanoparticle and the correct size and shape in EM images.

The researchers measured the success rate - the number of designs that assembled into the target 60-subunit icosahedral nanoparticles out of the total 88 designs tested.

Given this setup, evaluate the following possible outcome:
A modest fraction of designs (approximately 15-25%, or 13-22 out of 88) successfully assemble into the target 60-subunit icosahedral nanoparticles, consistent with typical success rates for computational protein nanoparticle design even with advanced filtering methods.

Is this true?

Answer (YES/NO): NO